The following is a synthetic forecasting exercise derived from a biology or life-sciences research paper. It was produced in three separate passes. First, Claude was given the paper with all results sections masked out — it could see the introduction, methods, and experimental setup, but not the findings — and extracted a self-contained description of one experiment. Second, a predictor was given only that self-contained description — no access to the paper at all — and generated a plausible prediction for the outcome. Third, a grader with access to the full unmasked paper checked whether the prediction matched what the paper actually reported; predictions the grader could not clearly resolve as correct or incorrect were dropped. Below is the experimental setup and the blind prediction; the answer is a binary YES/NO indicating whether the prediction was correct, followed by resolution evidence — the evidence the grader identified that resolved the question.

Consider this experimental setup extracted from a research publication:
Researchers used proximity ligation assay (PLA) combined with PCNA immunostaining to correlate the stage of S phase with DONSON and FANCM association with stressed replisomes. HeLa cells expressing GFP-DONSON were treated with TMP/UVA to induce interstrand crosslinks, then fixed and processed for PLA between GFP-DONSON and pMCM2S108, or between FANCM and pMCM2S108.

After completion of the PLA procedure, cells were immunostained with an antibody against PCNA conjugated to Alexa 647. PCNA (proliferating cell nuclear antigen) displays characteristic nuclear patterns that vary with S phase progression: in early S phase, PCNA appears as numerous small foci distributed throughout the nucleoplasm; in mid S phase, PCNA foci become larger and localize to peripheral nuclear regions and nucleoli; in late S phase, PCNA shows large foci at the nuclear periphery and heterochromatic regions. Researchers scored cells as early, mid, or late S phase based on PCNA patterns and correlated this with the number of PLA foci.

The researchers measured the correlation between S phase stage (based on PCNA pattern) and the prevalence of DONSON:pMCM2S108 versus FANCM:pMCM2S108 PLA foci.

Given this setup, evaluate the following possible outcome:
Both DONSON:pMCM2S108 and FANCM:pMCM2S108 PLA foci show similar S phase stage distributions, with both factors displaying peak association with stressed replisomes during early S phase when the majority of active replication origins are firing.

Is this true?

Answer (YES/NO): NO